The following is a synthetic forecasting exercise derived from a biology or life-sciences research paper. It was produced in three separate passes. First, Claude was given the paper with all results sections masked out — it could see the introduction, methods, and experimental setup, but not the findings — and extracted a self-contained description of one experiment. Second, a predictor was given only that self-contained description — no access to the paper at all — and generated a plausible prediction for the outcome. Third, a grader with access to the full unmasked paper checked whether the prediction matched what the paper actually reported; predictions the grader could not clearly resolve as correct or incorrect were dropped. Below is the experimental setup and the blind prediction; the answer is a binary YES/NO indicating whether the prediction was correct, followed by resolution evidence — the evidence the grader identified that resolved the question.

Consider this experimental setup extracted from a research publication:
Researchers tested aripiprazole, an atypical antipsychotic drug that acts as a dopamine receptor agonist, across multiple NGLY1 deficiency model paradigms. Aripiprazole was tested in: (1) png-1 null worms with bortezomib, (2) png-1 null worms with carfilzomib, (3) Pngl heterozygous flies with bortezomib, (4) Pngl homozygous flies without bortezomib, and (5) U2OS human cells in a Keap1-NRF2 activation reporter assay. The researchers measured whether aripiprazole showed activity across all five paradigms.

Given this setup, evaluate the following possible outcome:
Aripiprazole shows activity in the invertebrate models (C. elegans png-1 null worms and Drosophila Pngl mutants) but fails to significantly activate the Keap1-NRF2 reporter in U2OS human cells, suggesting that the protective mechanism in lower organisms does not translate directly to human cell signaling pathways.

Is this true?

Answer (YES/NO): NO